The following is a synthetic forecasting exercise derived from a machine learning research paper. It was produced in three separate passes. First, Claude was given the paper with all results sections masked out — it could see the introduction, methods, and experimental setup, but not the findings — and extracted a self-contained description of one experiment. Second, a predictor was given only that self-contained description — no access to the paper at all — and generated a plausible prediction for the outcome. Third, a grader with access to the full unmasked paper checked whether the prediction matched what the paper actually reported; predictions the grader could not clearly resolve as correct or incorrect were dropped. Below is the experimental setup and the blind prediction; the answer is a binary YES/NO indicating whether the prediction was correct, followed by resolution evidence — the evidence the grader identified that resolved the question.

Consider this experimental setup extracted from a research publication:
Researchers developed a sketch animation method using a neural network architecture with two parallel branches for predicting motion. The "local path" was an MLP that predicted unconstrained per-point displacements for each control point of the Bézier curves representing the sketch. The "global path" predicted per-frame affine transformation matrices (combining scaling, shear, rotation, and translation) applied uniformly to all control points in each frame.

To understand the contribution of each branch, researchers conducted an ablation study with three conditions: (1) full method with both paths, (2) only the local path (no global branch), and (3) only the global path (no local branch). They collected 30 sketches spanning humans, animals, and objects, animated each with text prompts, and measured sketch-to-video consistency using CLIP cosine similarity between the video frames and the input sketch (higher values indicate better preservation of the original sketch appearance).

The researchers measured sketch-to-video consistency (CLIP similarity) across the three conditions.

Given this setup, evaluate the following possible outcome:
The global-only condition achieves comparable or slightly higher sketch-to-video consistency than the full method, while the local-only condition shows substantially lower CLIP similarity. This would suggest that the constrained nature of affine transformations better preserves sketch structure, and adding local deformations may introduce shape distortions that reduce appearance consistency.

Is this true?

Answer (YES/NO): NO